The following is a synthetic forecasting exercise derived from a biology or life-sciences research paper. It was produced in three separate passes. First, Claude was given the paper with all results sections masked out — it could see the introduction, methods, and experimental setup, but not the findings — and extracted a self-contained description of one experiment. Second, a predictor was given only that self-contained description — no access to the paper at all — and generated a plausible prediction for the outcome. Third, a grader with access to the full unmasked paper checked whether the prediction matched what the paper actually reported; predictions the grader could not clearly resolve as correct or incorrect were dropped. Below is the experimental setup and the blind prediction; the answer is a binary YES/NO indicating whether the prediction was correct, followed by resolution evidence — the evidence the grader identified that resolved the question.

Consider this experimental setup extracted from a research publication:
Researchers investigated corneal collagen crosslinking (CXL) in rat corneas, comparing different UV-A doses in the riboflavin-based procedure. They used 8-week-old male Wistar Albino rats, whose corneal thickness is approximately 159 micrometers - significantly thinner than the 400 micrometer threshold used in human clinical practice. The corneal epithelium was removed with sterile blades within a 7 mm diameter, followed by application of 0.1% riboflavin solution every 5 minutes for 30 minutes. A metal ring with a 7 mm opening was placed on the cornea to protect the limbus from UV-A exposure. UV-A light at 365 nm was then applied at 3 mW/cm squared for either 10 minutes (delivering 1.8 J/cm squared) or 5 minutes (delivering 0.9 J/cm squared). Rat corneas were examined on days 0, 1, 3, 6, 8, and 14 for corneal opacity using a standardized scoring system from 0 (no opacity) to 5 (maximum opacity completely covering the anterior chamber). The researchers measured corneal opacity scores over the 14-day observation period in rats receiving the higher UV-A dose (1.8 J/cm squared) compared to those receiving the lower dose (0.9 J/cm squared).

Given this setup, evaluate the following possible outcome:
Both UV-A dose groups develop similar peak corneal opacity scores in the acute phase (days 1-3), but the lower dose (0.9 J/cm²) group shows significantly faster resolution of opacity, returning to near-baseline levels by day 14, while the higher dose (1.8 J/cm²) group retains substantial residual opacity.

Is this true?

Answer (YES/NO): NO